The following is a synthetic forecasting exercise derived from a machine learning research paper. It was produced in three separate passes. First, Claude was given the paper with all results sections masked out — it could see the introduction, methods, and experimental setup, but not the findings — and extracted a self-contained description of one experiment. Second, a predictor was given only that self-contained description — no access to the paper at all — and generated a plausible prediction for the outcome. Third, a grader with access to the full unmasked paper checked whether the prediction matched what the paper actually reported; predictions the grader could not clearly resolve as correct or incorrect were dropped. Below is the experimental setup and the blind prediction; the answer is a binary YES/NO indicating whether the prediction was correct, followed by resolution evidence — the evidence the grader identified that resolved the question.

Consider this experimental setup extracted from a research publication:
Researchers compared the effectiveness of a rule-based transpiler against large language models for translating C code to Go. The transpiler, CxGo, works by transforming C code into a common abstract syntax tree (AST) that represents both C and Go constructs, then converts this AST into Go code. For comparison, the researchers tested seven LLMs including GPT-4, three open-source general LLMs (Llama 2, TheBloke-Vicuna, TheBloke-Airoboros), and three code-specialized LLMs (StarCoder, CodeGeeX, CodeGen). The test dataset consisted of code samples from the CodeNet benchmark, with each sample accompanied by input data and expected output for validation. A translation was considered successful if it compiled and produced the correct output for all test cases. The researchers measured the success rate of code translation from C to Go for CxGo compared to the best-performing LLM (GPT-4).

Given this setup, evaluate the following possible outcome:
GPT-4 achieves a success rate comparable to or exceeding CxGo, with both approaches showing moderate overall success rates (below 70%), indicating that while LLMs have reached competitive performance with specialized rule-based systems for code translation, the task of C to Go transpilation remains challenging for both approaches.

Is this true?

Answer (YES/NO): NO